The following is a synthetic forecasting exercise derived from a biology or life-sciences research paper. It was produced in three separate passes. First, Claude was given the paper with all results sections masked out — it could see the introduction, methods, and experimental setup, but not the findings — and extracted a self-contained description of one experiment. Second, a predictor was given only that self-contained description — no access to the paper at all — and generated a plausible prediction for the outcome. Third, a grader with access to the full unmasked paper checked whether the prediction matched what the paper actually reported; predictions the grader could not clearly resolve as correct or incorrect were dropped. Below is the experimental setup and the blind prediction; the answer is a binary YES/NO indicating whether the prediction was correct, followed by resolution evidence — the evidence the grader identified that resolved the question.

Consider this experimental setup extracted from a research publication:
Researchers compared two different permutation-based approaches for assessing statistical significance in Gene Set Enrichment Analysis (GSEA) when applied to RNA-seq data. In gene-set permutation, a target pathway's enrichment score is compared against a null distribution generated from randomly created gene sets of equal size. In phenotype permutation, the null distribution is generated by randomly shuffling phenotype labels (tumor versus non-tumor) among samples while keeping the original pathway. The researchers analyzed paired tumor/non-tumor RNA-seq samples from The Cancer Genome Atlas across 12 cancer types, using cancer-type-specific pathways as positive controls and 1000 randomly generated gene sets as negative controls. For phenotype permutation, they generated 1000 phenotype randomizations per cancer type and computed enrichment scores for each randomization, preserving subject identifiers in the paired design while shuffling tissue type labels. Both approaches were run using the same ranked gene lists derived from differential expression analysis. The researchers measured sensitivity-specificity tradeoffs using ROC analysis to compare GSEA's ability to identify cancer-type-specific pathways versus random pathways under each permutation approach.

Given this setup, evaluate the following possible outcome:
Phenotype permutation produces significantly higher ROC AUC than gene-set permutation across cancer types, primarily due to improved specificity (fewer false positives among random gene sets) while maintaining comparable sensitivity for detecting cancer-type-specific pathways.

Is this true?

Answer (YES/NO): NO